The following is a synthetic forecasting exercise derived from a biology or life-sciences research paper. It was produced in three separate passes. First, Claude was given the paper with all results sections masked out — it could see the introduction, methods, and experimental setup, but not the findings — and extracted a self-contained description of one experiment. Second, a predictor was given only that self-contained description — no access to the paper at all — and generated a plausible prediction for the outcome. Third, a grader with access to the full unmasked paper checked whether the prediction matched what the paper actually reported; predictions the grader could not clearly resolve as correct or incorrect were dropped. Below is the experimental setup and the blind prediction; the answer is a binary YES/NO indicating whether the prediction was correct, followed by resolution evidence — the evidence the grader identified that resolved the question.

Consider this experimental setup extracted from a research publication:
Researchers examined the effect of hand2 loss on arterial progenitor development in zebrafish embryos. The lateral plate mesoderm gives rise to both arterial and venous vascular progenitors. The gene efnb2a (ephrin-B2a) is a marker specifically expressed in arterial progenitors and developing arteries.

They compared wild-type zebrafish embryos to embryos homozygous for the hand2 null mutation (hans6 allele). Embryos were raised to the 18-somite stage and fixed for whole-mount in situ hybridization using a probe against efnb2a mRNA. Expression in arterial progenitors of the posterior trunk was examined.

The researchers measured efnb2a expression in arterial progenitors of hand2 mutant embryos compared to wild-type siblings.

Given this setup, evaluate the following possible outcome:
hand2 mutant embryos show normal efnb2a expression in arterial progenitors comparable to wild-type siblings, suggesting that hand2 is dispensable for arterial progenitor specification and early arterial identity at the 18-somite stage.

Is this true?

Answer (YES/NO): YES